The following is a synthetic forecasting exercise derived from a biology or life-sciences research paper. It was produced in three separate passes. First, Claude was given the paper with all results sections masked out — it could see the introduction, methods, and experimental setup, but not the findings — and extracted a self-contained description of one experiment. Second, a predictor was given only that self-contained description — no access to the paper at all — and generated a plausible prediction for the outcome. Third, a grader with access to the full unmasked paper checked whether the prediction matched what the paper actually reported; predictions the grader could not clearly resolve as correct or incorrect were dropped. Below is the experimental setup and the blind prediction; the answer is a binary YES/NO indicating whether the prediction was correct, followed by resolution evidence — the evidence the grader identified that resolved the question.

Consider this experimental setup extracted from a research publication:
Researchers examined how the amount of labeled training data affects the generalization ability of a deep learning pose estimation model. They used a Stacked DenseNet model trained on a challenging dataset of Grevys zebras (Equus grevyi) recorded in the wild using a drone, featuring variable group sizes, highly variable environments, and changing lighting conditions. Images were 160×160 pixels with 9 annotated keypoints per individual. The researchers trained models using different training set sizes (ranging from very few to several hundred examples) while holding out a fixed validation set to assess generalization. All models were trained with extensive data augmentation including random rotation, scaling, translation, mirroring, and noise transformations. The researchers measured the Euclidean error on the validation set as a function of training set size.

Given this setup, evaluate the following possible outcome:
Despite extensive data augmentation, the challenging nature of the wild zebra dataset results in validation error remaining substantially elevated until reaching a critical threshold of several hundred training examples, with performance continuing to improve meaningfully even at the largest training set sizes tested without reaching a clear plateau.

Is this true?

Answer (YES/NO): NO